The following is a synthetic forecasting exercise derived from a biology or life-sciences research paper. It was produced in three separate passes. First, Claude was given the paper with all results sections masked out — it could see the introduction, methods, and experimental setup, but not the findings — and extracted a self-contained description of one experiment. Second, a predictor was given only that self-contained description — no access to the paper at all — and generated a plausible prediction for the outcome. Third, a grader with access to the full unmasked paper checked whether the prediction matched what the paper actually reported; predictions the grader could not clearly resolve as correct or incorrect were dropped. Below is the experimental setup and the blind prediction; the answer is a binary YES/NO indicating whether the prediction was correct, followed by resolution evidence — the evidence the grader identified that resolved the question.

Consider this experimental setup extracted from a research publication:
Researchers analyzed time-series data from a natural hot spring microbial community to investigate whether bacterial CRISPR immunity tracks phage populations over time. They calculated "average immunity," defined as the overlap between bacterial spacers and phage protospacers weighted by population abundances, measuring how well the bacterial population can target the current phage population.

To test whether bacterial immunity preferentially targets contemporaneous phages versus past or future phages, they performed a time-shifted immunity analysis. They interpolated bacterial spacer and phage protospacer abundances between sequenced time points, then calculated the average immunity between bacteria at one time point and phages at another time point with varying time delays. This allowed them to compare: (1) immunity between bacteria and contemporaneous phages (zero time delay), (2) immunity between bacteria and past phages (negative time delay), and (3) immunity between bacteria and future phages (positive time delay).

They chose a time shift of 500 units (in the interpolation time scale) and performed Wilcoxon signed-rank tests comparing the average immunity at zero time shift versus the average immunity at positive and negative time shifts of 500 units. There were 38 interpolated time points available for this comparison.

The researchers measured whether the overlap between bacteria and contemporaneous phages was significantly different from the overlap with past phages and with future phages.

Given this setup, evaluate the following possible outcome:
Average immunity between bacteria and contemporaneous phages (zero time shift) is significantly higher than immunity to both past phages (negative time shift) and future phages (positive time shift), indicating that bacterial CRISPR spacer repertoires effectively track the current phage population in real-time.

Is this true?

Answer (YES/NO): NO